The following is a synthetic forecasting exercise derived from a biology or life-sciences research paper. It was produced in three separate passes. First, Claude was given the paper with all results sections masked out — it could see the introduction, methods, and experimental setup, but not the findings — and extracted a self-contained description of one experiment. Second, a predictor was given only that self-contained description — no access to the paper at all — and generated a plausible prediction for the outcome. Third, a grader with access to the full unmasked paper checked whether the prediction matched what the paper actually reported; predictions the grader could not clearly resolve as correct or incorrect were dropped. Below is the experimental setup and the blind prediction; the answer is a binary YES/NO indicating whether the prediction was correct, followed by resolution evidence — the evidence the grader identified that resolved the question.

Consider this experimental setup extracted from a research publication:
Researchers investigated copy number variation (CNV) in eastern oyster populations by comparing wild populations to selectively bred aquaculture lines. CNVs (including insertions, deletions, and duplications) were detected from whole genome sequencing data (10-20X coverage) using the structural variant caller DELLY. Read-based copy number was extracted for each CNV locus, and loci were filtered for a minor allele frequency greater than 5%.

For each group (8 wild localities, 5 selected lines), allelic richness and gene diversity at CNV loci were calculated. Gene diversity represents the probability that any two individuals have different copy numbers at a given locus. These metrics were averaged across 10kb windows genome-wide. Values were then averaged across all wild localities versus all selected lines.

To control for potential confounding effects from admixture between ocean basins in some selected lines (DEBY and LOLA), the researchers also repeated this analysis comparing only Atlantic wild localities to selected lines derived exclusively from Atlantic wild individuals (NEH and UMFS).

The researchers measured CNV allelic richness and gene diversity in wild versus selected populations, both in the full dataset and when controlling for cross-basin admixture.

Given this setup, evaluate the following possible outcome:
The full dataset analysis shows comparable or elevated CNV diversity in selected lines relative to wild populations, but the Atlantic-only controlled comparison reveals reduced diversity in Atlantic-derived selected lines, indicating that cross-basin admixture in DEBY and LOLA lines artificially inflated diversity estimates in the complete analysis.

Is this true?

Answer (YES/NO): NO